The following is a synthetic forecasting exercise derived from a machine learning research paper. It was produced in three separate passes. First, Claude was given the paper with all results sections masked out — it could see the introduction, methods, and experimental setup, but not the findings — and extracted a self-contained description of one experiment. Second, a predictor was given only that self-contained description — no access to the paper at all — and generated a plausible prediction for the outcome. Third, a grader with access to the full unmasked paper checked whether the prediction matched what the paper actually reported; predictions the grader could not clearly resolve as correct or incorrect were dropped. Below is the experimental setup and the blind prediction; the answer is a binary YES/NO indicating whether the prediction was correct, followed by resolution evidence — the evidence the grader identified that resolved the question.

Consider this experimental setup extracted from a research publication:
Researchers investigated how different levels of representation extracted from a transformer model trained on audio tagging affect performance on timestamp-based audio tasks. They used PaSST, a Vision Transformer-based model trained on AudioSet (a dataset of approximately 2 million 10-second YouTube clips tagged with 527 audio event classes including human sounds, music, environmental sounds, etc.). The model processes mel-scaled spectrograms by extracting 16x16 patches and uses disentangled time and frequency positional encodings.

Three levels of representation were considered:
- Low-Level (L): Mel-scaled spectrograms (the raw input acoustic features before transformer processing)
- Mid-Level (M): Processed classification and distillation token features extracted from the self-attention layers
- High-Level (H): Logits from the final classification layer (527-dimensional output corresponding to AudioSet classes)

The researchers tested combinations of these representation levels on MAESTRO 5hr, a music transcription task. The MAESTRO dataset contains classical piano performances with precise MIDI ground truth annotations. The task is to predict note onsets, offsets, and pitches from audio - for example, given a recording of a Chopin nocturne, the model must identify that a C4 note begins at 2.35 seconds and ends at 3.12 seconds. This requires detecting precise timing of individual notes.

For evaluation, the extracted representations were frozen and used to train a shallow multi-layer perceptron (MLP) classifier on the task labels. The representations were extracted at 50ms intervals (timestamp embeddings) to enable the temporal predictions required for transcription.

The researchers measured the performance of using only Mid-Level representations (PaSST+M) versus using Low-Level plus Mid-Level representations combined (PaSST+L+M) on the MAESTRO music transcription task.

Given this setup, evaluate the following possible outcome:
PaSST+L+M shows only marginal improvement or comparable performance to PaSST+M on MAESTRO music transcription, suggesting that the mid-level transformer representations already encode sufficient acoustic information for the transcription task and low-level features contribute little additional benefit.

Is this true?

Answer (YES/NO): NO